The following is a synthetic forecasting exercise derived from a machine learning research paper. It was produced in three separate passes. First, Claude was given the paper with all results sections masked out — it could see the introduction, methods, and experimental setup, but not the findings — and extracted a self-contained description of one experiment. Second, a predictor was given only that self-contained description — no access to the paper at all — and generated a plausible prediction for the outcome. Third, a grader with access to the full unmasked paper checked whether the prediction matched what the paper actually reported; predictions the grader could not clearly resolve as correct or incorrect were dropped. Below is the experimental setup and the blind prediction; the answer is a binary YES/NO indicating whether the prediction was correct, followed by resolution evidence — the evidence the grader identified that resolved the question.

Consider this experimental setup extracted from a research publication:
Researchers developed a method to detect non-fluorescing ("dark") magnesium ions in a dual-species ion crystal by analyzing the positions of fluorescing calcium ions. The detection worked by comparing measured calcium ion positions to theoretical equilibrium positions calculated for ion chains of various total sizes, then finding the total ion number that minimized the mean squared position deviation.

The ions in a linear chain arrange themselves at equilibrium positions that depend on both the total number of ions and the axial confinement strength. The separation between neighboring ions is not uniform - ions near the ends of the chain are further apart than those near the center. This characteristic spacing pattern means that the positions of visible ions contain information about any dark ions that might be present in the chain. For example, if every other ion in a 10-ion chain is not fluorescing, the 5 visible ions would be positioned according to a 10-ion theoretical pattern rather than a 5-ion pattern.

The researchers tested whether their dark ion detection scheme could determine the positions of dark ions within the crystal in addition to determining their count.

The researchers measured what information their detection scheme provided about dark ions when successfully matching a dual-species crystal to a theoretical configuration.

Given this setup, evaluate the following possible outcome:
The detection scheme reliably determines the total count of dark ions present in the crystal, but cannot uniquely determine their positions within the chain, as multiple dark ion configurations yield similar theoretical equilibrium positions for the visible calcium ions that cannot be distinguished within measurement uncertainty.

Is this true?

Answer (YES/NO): NO